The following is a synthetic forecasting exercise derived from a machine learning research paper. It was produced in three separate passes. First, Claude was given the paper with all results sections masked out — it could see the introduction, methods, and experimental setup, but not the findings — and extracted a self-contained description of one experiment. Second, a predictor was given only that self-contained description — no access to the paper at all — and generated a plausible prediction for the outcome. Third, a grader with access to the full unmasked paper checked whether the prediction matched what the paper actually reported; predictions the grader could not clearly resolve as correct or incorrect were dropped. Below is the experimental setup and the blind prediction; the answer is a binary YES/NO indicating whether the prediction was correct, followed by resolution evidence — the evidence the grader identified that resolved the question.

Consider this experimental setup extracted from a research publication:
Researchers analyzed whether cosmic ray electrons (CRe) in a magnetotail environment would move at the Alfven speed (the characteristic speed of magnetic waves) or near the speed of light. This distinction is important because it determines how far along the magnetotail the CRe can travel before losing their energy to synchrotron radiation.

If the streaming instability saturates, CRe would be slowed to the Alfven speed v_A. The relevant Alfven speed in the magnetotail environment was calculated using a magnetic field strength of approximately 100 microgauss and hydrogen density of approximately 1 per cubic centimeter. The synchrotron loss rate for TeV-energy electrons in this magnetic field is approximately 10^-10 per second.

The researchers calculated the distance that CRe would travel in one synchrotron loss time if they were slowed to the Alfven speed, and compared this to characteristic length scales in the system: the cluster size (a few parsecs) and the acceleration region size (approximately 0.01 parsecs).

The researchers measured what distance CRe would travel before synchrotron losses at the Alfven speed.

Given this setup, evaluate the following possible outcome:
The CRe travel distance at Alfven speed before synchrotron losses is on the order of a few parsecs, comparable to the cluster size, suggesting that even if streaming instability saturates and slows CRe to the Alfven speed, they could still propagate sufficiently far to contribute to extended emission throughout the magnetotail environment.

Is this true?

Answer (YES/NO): NO